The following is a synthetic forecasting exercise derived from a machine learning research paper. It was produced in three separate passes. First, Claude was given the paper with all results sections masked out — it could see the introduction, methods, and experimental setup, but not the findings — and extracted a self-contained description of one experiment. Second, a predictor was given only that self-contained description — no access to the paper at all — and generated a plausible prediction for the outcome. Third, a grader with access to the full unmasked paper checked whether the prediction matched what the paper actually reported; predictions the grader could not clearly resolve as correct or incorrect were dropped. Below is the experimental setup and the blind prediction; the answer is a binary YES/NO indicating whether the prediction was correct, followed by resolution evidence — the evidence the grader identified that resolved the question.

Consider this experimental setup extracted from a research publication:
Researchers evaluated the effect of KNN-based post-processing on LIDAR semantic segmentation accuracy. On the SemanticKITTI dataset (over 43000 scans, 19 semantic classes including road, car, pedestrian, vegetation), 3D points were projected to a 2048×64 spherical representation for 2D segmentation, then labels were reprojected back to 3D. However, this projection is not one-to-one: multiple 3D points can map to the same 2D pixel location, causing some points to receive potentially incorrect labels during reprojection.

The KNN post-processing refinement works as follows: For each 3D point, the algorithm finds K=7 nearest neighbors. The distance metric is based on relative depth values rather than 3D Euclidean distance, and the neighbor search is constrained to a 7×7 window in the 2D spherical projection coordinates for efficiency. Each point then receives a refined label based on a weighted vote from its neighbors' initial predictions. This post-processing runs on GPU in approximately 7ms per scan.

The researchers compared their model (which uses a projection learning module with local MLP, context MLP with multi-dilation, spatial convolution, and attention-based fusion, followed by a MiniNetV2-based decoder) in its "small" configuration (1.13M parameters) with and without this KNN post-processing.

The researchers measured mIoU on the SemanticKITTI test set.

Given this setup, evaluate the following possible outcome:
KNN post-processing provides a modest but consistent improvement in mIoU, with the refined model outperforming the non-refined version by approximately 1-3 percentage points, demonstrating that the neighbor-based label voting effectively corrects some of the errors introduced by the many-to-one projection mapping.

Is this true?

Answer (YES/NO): YES